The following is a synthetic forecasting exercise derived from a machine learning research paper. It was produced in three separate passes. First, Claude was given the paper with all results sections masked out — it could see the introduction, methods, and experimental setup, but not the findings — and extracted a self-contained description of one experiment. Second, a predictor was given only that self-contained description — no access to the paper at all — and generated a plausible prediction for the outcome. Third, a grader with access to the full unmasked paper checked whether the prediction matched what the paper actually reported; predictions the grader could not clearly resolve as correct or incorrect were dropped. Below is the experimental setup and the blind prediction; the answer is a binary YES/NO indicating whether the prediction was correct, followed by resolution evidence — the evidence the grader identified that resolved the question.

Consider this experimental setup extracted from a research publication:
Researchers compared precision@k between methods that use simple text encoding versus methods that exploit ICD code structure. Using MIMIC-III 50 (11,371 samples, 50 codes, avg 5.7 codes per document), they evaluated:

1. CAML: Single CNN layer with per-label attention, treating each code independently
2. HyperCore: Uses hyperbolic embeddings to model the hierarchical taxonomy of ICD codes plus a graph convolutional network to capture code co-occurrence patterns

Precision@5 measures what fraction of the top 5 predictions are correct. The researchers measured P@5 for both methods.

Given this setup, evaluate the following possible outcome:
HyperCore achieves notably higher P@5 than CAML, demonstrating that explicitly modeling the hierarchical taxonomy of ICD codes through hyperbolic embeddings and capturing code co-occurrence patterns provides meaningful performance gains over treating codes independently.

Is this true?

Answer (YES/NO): NO